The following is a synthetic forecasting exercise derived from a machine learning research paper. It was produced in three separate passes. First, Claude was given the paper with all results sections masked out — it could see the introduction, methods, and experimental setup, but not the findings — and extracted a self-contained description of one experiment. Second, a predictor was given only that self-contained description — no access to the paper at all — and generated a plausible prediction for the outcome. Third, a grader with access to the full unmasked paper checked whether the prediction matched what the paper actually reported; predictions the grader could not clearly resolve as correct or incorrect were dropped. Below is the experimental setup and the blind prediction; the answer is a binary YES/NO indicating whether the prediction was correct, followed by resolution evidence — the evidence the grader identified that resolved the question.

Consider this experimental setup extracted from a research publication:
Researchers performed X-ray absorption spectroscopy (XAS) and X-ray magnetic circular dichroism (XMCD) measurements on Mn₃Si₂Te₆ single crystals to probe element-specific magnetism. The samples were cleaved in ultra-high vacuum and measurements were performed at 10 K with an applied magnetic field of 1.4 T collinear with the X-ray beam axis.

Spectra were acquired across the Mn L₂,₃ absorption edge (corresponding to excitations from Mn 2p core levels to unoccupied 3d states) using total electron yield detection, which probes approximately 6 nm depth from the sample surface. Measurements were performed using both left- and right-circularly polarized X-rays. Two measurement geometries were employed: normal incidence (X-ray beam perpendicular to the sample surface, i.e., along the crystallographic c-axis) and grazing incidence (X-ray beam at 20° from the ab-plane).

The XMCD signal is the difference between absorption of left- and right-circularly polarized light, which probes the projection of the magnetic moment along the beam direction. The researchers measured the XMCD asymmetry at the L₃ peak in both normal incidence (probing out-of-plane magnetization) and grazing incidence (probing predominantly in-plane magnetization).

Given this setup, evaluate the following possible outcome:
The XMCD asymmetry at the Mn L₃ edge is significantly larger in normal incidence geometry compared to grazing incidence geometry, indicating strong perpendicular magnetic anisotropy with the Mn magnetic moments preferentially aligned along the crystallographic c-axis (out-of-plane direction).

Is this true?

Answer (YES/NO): NO